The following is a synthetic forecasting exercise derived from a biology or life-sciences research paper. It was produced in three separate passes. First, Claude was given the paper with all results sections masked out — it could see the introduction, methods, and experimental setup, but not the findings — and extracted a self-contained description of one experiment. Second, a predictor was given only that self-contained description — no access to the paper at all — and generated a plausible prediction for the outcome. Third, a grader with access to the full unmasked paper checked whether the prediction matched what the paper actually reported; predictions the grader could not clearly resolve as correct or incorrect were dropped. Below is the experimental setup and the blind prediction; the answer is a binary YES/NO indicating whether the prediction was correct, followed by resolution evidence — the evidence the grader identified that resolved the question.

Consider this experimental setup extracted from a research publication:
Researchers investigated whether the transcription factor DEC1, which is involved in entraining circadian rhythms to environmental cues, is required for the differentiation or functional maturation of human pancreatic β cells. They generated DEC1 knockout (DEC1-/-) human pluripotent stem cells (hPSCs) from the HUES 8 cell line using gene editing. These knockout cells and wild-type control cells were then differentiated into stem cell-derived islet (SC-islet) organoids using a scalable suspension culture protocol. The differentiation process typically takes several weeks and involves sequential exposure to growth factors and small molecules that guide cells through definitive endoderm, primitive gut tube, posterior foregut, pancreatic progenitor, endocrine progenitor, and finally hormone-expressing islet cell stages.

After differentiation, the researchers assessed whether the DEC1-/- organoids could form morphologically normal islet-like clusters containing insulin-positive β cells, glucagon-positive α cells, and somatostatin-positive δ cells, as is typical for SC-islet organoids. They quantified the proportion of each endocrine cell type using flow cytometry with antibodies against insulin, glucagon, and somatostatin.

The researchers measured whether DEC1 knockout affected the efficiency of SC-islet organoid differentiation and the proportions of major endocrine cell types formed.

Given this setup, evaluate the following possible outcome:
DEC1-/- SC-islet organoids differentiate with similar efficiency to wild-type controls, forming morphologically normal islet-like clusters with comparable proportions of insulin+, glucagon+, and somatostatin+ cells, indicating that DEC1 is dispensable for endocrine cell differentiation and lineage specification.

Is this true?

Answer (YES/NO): YES